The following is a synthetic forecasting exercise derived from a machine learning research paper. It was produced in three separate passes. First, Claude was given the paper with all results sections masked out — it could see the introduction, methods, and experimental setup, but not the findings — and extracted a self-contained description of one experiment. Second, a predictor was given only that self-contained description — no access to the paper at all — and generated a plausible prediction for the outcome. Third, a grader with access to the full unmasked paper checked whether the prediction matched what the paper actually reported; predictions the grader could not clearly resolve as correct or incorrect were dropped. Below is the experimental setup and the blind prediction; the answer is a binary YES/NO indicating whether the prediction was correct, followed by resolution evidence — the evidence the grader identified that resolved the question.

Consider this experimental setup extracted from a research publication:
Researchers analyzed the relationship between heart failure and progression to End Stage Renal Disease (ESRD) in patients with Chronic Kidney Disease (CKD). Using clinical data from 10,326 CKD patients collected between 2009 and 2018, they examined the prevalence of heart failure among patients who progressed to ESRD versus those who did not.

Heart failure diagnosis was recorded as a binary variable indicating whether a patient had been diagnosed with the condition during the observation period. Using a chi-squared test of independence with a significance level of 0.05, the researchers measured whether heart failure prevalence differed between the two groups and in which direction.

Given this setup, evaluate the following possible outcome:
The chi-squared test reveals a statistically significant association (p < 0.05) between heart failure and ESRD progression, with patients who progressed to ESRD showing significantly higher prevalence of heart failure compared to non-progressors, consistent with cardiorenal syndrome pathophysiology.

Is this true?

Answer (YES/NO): NO